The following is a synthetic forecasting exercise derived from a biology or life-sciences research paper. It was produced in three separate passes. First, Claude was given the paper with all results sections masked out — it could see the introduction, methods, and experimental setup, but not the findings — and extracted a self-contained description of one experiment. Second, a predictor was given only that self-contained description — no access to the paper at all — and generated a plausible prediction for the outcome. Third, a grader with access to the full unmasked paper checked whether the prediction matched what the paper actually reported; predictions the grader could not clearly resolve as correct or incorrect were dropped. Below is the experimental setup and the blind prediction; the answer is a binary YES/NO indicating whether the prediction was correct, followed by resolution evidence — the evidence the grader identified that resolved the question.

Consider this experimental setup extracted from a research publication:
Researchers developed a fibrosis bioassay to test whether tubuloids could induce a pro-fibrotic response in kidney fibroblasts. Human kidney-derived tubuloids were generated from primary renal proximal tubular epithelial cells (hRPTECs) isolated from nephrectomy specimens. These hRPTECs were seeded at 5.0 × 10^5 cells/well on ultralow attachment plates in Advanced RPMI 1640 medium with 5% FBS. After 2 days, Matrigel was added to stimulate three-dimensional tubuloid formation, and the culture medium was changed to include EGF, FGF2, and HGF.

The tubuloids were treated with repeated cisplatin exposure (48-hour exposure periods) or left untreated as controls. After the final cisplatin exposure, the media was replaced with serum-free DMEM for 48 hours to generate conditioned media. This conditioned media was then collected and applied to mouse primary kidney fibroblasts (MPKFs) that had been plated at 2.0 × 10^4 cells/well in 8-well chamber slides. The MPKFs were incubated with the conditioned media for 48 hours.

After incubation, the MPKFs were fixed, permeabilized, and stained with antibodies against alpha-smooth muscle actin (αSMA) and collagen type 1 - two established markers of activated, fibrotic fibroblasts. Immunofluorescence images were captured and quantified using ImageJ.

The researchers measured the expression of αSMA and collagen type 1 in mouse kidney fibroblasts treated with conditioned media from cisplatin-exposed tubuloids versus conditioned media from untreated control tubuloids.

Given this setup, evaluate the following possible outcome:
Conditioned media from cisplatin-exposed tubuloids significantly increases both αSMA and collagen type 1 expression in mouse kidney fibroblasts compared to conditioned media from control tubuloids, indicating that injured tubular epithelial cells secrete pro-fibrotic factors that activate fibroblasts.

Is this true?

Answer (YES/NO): YES